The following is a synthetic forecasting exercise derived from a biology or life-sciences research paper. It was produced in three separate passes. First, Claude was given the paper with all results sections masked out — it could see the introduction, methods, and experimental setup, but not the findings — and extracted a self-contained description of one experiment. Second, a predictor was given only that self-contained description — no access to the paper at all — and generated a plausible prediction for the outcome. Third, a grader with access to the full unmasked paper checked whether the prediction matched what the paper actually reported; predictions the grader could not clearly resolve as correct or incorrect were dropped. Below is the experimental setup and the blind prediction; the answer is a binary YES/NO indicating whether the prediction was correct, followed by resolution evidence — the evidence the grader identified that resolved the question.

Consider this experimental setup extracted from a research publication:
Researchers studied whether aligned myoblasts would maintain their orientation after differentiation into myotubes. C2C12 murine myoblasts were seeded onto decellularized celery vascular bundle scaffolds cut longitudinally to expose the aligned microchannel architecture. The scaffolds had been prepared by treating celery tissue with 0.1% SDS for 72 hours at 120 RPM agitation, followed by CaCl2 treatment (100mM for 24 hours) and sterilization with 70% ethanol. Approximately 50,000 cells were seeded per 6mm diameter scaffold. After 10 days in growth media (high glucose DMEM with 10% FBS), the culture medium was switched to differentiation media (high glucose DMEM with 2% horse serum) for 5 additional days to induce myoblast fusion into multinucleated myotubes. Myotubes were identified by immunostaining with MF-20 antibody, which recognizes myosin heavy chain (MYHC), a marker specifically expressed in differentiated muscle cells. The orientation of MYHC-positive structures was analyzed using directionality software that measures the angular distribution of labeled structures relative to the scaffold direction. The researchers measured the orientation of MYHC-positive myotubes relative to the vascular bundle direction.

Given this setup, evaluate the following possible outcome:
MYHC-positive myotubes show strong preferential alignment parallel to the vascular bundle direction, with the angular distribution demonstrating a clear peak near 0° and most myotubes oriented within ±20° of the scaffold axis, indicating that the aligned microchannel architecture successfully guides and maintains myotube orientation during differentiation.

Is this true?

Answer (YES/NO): NO